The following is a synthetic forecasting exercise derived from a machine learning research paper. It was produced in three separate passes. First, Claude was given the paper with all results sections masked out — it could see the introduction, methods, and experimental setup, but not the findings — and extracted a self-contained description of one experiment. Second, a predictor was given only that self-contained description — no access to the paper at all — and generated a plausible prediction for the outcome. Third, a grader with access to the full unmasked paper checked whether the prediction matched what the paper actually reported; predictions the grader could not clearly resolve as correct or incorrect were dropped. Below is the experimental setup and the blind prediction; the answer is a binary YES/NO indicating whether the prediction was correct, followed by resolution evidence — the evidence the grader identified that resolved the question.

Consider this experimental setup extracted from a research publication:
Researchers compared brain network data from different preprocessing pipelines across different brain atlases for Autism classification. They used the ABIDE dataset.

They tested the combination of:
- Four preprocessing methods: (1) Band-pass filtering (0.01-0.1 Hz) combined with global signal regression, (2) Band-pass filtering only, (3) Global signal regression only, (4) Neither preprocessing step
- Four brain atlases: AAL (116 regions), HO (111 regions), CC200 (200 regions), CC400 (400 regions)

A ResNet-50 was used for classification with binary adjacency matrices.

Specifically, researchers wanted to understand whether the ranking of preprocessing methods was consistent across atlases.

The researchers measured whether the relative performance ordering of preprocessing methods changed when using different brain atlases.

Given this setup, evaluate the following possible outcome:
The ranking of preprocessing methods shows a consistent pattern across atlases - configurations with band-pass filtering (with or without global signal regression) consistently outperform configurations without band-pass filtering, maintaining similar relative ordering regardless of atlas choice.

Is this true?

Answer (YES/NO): NO